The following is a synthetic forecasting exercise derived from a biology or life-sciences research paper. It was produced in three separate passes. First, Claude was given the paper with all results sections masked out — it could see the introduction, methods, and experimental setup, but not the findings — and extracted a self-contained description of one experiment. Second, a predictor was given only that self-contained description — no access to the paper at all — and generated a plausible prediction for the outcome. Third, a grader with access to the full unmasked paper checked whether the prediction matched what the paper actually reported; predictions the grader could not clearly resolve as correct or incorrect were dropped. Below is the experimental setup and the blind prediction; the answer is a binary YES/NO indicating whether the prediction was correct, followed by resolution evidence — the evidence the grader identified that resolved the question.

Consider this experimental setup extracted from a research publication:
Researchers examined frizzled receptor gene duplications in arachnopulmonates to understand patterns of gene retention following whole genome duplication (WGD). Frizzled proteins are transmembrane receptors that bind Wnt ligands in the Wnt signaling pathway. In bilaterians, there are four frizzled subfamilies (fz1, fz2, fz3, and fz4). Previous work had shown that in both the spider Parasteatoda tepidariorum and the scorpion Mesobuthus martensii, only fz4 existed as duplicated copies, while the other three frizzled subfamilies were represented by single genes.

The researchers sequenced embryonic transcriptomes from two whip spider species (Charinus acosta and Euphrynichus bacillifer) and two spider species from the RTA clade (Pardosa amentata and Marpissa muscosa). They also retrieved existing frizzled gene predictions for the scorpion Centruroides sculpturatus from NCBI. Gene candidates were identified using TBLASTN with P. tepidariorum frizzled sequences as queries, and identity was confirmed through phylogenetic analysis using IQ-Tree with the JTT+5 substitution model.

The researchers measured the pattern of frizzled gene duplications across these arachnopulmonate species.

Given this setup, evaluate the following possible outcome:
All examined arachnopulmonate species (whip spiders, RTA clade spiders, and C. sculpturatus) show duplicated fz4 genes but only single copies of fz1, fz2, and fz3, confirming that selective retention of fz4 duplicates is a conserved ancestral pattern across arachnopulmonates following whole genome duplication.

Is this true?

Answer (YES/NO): NO